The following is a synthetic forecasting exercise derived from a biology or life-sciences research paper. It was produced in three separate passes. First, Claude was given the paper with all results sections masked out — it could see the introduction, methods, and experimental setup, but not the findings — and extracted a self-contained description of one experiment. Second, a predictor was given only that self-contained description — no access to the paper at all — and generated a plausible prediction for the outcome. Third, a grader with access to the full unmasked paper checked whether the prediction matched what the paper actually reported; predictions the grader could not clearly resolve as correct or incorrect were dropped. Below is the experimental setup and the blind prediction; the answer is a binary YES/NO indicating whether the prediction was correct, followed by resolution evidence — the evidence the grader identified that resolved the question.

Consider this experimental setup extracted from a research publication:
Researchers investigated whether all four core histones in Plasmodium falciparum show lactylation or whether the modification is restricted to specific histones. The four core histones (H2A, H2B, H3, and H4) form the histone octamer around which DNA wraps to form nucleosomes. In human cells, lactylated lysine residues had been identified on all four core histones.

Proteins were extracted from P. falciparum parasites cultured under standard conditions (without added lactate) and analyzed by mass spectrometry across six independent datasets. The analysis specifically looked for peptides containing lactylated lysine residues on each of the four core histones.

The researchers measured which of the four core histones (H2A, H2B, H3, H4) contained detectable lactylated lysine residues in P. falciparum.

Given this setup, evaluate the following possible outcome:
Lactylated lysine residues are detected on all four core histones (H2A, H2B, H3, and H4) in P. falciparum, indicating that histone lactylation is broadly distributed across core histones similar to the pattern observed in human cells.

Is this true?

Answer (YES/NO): NO